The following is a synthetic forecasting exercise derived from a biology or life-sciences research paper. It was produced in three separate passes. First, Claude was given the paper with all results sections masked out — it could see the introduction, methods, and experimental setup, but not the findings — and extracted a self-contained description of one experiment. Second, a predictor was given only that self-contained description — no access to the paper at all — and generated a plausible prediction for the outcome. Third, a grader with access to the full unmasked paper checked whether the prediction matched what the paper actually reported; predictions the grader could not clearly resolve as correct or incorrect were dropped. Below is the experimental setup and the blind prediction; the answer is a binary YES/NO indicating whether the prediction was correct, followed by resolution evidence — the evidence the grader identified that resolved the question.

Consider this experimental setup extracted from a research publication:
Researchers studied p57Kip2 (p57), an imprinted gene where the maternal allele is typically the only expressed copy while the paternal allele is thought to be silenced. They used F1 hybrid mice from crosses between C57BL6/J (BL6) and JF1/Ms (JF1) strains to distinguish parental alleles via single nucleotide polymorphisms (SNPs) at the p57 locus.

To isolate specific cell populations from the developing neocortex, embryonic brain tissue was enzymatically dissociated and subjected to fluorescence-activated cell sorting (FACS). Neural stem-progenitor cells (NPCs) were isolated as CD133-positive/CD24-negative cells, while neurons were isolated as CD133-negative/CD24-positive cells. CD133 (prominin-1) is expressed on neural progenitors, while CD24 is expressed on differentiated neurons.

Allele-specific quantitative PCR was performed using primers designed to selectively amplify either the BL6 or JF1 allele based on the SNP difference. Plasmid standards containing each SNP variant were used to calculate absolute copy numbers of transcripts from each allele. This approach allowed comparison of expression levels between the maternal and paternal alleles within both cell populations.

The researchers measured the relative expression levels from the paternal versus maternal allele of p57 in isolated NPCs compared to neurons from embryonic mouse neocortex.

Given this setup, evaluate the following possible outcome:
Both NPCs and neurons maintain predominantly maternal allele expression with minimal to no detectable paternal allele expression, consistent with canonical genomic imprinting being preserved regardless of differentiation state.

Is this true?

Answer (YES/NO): NO